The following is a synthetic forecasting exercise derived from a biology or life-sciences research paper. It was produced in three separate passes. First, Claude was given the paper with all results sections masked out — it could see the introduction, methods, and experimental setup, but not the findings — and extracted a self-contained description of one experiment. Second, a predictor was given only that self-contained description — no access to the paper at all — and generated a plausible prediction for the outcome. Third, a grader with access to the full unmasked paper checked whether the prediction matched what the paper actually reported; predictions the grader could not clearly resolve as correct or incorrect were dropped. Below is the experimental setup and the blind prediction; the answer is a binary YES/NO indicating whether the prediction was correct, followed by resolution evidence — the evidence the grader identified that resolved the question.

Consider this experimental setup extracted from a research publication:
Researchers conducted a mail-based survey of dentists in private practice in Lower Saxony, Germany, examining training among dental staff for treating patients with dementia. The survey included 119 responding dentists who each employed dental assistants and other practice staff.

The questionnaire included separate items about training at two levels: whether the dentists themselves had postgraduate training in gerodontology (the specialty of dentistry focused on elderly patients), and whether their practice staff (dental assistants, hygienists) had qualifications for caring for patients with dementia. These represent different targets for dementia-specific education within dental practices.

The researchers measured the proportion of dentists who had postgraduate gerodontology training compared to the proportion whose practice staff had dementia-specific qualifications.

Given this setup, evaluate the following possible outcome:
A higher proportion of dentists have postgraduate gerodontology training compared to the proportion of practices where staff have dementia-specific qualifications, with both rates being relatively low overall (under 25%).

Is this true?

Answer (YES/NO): YES